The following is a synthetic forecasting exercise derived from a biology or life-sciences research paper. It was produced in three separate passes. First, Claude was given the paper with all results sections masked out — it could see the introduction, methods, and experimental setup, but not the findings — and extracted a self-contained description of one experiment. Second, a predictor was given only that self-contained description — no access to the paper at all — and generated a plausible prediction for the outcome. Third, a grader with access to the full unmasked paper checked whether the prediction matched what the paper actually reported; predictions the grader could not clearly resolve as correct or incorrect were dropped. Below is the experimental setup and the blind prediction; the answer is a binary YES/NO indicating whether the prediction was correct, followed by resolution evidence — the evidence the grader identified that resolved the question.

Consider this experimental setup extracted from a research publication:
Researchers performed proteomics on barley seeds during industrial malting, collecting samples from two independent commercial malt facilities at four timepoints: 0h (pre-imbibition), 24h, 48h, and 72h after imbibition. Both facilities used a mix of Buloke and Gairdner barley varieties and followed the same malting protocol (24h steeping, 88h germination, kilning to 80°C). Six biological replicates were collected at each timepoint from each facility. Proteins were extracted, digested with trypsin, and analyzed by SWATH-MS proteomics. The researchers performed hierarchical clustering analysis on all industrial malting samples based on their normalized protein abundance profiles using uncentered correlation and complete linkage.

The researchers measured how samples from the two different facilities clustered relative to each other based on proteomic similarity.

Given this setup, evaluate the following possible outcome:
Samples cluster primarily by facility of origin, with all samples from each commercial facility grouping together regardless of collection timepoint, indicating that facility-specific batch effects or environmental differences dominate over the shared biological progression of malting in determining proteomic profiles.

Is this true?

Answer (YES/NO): NO